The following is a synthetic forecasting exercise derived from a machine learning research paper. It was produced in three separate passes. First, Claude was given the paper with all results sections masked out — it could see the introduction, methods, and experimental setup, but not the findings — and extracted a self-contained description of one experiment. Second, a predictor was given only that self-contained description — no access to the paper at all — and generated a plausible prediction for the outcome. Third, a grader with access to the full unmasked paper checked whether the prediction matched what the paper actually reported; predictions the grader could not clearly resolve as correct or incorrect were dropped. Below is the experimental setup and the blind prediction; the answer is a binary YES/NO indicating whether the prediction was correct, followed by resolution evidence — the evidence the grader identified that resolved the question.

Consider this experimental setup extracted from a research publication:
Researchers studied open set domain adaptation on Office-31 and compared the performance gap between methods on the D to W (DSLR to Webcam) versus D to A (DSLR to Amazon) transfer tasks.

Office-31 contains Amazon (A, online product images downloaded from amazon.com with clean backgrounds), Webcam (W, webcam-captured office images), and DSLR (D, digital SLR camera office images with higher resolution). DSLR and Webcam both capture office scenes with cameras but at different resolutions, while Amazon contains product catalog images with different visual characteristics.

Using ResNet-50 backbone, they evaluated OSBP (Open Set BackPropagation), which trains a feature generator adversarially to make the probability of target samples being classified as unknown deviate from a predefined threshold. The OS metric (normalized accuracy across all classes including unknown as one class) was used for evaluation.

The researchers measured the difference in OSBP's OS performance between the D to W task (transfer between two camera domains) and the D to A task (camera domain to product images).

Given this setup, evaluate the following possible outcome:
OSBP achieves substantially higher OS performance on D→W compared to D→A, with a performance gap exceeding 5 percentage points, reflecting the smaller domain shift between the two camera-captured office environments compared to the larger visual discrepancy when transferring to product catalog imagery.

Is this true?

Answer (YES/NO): YES